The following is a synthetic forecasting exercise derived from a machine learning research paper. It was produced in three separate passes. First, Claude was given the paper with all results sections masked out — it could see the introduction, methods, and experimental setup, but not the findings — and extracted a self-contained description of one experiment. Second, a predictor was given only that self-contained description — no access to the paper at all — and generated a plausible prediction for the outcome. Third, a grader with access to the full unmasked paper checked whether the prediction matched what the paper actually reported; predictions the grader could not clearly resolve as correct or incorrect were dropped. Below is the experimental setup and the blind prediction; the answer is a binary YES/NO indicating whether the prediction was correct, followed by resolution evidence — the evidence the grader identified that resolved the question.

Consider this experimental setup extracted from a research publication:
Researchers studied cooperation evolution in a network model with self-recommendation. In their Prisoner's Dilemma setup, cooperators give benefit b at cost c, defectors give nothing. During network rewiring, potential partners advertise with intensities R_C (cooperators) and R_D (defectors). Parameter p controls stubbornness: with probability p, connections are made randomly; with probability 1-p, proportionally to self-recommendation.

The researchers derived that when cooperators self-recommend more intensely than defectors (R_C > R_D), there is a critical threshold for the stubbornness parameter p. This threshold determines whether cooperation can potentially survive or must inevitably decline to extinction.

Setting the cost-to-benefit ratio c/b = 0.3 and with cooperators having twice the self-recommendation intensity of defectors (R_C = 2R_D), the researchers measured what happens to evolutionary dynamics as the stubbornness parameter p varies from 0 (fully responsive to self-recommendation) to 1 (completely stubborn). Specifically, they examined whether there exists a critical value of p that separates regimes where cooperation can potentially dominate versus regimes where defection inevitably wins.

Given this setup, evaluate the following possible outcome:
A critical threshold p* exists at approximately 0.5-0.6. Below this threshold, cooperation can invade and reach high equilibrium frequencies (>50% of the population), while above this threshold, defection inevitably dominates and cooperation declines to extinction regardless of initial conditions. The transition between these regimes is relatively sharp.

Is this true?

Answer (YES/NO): NO